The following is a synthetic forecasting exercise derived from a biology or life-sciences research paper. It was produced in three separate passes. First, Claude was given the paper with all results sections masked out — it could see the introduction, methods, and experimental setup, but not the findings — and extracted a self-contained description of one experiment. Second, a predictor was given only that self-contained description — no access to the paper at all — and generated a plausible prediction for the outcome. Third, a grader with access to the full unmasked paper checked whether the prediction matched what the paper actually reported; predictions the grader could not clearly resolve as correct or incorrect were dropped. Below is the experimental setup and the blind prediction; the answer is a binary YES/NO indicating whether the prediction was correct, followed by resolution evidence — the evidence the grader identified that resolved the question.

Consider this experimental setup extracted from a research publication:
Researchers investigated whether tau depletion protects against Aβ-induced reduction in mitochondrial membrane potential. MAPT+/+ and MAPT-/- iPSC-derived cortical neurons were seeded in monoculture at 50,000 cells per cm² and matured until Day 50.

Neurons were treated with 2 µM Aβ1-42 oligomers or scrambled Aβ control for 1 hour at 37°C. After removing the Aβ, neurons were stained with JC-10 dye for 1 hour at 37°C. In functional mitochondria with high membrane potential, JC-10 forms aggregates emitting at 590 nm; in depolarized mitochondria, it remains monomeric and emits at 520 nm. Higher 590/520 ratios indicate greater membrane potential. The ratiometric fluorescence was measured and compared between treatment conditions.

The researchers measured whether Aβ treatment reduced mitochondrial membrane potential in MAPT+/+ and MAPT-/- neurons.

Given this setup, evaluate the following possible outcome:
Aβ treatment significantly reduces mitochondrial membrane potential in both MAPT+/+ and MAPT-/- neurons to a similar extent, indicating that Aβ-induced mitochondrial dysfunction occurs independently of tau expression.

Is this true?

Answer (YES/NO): NO